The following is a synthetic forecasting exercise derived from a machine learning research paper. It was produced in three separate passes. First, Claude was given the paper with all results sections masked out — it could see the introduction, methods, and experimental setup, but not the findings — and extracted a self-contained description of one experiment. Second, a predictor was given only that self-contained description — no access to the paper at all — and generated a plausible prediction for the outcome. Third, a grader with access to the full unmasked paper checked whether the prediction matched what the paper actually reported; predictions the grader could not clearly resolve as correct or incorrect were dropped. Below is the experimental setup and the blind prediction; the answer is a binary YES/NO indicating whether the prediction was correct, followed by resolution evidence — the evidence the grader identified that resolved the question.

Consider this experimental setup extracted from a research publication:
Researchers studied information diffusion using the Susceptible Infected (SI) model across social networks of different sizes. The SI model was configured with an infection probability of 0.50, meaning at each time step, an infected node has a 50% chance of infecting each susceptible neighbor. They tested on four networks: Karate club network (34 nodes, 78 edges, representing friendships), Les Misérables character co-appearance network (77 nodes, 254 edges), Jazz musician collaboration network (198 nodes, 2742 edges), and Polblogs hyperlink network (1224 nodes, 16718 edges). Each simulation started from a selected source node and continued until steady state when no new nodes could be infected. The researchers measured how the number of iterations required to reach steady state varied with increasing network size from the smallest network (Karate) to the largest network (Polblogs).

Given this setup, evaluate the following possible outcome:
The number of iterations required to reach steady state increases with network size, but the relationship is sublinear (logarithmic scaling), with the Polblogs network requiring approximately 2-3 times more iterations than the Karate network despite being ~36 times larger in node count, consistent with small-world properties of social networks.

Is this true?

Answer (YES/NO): YES